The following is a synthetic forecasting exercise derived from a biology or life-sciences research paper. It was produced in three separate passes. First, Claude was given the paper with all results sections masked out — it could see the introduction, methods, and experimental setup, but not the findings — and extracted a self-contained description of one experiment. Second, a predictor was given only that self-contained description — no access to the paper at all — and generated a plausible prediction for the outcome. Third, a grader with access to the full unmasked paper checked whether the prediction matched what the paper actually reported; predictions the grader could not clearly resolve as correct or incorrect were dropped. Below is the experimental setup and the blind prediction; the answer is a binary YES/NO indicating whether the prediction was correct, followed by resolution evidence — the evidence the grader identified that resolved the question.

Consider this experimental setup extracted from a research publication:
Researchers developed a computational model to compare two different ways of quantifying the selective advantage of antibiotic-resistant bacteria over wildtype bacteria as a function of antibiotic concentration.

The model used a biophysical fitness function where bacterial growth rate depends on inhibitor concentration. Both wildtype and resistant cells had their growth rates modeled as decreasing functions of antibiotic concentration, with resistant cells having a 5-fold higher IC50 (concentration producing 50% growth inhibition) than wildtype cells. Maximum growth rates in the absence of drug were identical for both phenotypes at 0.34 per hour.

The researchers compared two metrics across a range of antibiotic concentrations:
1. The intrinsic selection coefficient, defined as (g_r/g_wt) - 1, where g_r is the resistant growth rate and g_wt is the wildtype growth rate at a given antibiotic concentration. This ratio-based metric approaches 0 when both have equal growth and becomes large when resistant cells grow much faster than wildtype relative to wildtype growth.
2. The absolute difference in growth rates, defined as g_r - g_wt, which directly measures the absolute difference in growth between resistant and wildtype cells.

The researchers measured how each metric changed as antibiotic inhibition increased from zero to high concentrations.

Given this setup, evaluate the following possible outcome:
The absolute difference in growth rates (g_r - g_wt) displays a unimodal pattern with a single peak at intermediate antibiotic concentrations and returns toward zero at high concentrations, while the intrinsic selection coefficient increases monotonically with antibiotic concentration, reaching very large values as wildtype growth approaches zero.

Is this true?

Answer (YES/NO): NO